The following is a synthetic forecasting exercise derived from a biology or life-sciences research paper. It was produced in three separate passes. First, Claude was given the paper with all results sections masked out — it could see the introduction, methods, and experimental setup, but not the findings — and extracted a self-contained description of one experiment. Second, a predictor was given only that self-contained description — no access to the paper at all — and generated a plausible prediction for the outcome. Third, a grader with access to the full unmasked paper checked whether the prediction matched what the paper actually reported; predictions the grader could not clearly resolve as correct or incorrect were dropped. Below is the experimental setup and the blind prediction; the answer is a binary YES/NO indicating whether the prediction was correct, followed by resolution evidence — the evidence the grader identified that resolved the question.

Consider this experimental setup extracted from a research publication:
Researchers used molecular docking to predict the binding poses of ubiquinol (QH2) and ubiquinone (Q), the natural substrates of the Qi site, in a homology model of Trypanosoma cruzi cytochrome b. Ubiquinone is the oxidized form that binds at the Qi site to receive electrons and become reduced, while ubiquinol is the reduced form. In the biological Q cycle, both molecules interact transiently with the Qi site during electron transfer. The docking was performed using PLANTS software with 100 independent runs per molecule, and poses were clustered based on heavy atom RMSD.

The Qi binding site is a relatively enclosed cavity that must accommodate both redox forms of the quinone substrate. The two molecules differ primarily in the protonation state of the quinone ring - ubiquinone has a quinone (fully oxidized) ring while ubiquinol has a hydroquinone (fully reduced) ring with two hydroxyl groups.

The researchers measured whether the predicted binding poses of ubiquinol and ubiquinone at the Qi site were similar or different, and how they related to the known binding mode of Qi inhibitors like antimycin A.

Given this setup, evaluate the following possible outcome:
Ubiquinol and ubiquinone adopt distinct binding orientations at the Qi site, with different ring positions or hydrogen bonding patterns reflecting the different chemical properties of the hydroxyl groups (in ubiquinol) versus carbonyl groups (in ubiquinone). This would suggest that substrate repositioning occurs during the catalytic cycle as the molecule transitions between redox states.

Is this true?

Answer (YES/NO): NO